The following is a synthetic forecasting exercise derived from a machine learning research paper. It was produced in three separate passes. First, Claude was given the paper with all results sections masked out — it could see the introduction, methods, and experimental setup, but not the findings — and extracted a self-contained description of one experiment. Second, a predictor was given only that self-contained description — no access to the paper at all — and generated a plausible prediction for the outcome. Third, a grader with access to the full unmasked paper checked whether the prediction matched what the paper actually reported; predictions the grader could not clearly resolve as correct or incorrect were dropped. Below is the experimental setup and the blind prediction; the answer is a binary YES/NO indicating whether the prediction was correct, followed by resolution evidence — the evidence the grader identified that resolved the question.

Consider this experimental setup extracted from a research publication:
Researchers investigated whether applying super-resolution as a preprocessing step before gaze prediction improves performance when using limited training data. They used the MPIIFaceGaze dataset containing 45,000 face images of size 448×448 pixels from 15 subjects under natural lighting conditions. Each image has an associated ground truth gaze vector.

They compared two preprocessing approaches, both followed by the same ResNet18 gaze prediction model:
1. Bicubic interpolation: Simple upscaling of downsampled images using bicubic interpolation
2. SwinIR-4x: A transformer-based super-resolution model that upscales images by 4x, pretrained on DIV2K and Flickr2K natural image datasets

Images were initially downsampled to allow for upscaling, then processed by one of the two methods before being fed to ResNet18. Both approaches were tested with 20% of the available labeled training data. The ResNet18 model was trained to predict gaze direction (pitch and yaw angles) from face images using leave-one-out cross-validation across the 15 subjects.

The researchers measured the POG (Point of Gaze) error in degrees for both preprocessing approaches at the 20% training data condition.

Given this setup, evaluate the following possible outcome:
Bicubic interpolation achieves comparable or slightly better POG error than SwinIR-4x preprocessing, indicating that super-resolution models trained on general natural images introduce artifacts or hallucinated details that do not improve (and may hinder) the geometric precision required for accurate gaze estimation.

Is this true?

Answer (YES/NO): NO